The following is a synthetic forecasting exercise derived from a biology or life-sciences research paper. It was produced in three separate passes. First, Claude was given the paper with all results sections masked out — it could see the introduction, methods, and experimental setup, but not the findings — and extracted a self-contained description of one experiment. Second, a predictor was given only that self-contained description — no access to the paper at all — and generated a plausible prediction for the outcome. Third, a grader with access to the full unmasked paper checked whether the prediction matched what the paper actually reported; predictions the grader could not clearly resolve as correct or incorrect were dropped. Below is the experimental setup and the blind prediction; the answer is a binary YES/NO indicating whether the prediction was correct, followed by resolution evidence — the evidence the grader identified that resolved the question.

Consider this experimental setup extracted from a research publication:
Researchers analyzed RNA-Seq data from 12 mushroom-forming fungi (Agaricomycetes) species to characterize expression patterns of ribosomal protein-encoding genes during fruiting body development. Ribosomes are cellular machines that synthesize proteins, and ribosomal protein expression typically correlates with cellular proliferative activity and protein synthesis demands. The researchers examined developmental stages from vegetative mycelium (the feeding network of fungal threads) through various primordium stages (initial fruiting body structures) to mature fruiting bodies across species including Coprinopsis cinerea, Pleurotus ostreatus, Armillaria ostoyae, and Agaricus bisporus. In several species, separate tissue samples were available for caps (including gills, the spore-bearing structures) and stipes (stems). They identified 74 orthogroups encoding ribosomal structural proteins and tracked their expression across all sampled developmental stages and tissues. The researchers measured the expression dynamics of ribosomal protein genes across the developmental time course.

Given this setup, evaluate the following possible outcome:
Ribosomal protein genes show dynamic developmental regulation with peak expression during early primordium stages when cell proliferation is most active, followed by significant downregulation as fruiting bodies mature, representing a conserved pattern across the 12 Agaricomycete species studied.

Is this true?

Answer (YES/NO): NO